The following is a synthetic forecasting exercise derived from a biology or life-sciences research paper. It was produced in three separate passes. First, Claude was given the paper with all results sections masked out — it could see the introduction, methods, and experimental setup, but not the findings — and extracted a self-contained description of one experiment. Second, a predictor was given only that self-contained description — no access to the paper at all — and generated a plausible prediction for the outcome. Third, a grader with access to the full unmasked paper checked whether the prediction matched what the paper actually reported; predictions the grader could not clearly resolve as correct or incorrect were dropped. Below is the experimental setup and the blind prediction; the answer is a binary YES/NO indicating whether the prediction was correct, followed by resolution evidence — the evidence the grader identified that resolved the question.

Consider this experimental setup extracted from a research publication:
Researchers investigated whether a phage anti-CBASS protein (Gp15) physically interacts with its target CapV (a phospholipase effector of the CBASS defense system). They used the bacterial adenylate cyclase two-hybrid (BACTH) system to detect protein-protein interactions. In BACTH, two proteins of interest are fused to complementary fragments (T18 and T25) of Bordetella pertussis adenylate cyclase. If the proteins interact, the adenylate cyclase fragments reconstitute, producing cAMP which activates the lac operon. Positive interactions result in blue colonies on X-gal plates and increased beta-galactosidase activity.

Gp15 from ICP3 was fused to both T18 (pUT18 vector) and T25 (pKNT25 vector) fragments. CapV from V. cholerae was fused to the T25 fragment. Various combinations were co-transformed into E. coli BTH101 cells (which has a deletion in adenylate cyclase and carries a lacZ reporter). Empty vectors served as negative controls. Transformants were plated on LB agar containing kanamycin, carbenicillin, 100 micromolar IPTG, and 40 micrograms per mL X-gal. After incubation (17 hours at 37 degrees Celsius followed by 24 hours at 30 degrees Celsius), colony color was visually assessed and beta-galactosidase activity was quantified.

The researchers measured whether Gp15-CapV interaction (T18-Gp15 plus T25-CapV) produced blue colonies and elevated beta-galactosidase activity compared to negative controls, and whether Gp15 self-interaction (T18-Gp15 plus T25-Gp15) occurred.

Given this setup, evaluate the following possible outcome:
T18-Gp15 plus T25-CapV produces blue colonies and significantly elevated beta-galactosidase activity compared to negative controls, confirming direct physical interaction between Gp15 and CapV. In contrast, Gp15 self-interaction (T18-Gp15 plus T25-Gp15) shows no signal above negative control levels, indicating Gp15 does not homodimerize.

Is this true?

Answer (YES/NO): NO